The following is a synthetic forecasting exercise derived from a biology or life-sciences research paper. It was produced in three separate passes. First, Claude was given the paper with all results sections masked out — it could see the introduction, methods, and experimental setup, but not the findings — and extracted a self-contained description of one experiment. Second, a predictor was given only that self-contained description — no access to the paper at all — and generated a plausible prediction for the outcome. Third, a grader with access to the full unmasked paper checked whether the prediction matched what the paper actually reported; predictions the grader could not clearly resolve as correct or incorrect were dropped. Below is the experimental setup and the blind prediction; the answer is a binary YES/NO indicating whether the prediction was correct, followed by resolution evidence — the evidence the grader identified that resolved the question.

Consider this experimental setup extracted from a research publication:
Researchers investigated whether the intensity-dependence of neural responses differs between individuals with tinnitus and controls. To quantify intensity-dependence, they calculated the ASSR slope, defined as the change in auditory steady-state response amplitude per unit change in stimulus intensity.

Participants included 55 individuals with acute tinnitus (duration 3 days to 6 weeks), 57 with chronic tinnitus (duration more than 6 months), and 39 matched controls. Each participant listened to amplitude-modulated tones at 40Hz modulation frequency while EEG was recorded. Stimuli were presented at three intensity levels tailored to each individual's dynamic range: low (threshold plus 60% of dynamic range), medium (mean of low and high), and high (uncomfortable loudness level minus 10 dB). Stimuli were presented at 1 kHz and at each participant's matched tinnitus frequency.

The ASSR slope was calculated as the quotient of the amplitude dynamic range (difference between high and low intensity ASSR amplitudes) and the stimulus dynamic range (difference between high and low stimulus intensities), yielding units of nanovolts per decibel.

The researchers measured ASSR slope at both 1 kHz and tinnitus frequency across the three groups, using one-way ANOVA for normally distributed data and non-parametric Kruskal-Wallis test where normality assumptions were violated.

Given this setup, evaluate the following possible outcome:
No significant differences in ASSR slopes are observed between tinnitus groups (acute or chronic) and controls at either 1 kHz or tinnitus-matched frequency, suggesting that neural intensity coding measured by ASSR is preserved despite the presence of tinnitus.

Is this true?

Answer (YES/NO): YES